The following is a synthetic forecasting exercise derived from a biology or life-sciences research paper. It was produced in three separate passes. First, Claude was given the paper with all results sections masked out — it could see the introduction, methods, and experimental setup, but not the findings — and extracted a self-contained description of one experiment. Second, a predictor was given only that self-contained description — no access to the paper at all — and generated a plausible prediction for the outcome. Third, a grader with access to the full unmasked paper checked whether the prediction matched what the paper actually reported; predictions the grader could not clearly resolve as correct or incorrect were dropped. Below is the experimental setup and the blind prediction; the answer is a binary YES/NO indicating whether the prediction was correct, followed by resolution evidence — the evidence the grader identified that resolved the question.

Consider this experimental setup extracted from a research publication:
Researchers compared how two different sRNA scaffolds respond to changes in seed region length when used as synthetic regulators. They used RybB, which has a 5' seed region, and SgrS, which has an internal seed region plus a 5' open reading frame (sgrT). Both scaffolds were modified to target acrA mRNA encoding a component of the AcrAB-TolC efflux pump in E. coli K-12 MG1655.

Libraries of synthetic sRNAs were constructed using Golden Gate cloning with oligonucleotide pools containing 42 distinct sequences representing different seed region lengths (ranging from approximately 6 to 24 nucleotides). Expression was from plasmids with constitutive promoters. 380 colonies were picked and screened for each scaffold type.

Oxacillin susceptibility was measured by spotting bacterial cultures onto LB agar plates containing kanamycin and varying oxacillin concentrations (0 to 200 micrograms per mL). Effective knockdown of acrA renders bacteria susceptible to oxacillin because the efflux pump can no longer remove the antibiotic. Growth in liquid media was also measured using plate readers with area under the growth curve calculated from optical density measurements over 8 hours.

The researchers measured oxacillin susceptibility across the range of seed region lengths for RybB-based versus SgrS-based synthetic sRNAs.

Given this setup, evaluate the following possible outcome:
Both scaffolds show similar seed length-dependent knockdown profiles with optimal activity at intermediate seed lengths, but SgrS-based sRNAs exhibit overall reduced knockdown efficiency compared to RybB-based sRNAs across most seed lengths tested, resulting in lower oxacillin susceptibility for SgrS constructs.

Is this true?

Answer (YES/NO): NO